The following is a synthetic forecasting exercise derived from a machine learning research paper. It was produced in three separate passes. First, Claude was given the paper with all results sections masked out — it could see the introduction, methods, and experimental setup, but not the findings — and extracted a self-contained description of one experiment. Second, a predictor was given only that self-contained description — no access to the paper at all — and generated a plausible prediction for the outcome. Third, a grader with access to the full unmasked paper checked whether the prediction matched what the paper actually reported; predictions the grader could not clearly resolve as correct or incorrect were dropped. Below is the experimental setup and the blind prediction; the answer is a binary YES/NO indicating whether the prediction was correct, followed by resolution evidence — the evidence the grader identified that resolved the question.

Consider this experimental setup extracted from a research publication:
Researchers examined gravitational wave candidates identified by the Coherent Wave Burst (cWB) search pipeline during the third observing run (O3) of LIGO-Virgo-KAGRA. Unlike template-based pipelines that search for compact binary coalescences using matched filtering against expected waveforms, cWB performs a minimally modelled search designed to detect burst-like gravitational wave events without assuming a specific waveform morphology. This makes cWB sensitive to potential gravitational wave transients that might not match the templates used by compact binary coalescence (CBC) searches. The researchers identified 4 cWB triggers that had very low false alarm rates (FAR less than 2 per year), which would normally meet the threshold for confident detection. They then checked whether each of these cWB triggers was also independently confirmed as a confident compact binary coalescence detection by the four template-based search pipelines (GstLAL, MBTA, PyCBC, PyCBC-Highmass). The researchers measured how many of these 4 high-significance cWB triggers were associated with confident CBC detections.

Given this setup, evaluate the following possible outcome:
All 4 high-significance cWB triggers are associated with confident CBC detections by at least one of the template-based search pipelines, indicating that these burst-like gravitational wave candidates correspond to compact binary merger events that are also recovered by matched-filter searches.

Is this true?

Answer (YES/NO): NO